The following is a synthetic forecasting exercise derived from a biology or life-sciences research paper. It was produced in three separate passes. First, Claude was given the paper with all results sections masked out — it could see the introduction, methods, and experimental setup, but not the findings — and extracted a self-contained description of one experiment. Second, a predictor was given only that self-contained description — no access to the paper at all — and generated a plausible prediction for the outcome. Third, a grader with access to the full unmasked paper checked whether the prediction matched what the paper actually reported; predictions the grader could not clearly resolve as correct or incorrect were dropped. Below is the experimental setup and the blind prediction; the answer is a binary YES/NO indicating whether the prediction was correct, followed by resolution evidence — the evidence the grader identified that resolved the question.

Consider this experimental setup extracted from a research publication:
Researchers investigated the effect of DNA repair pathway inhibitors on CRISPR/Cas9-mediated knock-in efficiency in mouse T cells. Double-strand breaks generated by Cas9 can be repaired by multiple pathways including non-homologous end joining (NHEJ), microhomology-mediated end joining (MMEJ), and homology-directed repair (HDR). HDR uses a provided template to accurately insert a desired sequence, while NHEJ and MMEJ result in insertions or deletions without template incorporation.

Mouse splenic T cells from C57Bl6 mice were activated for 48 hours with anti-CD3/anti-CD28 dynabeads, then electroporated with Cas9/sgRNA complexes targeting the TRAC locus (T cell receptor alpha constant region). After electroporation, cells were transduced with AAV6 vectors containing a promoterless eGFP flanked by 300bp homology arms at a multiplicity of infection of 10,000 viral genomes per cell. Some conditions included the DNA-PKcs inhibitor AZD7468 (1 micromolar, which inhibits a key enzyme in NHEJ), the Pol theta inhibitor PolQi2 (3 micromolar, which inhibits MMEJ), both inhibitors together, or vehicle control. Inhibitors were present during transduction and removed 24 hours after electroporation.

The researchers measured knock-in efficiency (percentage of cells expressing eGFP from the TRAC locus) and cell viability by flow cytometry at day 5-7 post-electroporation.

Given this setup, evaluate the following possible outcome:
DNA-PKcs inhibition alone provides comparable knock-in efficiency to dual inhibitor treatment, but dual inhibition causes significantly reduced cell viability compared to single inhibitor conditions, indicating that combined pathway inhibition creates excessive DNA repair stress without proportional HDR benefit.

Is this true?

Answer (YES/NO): NO